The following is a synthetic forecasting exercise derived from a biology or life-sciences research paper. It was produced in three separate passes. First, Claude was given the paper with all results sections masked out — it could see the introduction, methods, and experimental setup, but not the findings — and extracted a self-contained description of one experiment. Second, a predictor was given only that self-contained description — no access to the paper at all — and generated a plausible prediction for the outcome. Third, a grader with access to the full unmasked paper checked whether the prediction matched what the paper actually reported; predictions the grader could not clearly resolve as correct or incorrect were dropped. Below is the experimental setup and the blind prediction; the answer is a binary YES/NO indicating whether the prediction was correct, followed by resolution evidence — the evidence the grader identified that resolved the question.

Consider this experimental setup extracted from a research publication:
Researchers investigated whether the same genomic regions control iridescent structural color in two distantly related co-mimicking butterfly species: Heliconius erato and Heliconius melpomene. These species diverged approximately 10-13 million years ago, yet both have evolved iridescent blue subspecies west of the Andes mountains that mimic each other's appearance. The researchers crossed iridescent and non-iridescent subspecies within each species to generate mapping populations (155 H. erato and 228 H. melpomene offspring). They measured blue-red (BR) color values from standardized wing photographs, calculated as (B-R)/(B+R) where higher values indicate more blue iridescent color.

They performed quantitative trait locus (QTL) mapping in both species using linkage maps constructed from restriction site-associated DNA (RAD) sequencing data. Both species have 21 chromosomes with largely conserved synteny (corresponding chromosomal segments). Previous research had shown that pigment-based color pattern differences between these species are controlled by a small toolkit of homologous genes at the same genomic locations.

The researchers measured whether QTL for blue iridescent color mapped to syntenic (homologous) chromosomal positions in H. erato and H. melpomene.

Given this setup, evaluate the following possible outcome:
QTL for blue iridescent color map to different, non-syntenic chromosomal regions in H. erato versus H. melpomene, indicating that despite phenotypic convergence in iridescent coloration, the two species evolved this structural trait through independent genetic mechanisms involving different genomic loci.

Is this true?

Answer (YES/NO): YES